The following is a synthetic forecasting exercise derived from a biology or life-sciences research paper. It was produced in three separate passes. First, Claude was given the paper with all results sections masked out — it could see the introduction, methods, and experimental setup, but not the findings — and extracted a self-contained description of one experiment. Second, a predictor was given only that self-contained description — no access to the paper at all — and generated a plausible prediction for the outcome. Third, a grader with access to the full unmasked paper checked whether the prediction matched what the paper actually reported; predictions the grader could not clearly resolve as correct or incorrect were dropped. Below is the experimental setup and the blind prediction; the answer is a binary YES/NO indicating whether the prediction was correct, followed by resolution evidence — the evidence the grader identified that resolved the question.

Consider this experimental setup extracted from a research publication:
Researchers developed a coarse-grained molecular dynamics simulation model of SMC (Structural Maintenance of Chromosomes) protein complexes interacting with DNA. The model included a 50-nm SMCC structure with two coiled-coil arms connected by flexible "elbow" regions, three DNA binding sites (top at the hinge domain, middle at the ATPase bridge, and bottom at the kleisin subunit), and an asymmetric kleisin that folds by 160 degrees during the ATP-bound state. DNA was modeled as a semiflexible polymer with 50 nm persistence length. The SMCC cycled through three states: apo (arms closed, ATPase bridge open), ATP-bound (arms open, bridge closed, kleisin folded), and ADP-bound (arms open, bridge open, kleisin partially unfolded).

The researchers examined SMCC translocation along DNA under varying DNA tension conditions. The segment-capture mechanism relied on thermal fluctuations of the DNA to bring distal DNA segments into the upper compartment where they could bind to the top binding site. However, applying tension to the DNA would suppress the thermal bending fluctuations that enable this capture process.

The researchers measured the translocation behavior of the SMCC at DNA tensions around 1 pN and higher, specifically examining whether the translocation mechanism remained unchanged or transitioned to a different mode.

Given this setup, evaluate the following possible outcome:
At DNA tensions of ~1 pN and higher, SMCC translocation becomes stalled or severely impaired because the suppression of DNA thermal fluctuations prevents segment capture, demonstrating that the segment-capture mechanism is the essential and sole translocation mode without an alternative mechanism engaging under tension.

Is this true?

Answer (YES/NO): NO